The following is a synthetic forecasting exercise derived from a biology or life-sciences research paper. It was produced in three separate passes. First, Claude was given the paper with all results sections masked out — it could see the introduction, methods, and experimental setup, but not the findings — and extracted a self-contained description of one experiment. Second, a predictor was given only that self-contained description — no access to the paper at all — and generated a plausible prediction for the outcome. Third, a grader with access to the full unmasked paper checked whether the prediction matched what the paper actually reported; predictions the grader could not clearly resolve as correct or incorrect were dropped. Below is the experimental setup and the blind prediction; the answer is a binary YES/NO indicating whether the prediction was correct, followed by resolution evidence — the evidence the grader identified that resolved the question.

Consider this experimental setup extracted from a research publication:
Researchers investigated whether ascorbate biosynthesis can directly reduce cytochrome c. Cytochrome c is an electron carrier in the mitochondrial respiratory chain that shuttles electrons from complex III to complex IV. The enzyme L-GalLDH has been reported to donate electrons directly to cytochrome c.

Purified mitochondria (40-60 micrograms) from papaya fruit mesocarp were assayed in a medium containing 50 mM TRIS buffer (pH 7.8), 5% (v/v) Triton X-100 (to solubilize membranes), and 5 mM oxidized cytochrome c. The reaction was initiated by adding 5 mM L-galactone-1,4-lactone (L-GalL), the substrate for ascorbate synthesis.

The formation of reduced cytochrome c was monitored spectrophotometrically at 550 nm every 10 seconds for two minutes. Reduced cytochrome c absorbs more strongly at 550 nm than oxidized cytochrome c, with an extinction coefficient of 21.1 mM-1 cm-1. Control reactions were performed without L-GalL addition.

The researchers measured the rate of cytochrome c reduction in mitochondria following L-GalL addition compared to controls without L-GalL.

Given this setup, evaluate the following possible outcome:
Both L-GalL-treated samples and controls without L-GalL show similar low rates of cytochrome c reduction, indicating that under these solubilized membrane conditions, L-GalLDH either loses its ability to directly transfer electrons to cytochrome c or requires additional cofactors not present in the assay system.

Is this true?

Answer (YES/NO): NO